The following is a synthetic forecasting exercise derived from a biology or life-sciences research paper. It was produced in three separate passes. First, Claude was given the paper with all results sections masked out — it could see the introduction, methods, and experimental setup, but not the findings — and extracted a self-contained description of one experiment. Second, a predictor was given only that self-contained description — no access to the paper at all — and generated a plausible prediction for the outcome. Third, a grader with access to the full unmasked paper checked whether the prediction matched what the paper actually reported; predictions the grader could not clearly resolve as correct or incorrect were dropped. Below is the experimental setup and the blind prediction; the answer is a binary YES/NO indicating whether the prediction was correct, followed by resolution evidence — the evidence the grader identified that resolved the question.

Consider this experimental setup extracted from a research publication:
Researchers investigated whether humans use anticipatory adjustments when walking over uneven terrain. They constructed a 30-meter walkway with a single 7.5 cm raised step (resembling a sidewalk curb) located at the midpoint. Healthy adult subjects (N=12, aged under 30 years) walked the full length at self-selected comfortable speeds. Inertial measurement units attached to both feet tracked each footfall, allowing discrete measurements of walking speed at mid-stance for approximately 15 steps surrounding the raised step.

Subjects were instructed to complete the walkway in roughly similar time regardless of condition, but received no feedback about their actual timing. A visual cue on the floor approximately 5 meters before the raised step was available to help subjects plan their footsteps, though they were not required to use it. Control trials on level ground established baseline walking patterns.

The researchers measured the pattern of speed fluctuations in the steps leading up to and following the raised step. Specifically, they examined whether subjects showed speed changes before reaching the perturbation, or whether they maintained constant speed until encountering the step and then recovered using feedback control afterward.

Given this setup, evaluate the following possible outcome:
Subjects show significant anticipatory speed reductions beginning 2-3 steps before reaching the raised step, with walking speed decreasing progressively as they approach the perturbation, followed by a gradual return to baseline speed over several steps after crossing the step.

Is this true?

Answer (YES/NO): NO